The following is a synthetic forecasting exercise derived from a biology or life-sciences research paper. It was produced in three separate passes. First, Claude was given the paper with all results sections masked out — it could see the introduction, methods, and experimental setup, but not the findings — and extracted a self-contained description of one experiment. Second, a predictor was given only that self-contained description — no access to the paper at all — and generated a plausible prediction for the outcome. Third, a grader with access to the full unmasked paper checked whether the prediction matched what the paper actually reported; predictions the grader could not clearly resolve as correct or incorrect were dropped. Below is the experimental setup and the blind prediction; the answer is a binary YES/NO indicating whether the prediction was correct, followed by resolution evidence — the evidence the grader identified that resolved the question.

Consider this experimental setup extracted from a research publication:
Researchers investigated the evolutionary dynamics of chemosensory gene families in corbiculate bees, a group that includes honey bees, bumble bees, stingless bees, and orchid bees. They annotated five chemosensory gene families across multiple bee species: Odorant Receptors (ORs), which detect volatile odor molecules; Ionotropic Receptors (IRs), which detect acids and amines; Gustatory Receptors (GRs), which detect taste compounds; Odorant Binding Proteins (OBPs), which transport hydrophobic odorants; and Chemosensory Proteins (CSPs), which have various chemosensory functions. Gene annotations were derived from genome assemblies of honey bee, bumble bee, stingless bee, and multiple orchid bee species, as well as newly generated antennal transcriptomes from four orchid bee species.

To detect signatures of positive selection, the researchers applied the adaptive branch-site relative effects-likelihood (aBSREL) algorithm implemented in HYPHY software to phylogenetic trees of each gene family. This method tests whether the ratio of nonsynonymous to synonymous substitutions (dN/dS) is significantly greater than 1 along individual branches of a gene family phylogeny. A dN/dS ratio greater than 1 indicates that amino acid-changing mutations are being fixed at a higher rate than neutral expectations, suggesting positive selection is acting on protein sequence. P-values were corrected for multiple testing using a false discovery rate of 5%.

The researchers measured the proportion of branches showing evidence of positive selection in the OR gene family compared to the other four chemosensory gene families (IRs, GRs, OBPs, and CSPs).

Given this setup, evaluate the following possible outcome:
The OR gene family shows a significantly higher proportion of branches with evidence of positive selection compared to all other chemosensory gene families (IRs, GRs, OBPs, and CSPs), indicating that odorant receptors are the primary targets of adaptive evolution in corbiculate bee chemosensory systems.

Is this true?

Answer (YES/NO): NO